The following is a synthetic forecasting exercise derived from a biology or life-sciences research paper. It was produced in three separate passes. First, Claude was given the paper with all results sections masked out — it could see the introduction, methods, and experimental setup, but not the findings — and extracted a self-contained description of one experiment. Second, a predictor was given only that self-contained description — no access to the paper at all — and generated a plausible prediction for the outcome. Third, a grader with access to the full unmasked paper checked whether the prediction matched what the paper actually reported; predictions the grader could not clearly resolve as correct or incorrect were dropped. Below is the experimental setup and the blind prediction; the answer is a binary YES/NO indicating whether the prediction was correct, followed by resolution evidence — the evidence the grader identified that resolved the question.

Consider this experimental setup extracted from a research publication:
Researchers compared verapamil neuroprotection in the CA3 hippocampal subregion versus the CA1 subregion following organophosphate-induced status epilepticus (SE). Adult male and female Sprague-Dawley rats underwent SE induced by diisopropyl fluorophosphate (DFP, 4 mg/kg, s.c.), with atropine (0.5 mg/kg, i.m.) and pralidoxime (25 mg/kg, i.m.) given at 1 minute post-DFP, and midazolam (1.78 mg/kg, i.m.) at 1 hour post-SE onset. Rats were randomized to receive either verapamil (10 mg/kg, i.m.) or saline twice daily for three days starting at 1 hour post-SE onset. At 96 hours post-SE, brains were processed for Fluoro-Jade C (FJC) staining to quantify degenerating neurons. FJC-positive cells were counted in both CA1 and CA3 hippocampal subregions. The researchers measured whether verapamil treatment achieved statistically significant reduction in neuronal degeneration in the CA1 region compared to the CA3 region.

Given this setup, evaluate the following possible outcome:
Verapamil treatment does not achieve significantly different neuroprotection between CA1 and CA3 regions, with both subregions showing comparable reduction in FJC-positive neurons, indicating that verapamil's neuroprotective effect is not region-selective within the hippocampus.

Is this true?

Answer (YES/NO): NO